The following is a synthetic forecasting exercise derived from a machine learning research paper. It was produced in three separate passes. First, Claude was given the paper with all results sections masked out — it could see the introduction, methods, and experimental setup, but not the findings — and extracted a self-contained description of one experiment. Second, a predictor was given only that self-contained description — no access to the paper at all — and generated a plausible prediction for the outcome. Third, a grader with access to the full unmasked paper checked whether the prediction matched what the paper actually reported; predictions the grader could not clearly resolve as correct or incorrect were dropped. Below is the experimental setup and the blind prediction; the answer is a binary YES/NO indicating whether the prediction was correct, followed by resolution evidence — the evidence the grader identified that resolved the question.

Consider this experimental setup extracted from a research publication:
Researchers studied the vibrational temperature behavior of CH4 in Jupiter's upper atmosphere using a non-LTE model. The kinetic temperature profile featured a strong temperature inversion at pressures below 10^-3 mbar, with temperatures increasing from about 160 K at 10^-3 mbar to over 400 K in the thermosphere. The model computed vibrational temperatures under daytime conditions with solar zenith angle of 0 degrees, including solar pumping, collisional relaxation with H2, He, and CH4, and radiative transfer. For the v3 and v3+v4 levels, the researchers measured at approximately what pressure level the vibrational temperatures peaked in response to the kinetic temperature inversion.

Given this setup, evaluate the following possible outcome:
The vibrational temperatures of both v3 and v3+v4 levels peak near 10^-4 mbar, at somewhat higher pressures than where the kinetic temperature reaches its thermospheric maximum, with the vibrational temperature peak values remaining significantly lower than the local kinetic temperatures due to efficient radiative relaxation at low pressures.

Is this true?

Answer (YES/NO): NO